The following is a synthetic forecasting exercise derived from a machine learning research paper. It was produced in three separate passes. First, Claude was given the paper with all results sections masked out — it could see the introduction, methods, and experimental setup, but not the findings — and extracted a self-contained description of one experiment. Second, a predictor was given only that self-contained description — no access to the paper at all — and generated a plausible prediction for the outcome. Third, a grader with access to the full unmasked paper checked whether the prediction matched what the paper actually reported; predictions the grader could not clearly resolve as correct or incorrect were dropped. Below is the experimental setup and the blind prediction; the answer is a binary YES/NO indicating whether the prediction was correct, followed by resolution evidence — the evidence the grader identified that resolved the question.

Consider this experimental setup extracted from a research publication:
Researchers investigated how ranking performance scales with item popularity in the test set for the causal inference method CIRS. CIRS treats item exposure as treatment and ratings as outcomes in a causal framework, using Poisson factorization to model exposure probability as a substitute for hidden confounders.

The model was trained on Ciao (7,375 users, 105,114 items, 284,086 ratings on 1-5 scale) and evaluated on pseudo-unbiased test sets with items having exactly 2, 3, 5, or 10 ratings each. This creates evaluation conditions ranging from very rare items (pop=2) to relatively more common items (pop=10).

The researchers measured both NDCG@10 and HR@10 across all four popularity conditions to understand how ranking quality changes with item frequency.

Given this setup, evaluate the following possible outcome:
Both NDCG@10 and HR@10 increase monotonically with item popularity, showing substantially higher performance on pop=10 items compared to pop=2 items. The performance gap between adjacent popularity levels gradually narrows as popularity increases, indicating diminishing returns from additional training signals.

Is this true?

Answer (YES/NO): NO